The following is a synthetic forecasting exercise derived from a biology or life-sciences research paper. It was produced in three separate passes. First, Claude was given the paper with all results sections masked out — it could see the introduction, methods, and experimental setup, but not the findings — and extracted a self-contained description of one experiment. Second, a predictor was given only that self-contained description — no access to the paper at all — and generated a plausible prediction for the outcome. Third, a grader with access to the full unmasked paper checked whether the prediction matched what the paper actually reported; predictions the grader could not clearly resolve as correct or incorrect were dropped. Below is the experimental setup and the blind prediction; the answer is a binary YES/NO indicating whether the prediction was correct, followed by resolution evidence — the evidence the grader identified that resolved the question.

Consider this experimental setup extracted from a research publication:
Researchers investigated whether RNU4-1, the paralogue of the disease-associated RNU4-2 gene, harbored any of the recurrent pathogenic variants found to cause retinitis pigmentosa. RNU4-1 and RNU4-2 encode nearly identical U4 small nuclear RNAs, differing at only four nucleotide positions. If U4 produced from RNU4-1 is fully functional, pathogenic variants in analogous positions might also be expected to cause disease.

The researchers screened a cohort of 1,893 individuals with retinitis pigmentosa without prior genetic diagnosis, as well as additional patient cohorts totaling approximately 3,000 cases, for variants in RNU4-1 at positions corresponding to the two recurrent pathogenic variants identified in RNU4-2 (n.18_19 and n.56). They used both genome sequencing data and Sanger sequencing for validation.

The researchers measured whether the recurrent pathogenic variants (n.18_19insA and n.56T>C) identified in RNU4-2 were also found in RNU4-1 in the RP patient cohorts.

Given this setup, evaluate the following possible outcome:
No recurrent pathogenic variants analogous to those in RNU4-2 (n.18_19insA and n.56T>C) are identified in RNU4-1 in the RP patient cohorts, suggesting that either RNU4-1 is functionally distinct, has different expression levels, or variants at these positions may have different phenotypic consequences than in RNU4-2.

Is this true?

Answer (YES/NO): YES